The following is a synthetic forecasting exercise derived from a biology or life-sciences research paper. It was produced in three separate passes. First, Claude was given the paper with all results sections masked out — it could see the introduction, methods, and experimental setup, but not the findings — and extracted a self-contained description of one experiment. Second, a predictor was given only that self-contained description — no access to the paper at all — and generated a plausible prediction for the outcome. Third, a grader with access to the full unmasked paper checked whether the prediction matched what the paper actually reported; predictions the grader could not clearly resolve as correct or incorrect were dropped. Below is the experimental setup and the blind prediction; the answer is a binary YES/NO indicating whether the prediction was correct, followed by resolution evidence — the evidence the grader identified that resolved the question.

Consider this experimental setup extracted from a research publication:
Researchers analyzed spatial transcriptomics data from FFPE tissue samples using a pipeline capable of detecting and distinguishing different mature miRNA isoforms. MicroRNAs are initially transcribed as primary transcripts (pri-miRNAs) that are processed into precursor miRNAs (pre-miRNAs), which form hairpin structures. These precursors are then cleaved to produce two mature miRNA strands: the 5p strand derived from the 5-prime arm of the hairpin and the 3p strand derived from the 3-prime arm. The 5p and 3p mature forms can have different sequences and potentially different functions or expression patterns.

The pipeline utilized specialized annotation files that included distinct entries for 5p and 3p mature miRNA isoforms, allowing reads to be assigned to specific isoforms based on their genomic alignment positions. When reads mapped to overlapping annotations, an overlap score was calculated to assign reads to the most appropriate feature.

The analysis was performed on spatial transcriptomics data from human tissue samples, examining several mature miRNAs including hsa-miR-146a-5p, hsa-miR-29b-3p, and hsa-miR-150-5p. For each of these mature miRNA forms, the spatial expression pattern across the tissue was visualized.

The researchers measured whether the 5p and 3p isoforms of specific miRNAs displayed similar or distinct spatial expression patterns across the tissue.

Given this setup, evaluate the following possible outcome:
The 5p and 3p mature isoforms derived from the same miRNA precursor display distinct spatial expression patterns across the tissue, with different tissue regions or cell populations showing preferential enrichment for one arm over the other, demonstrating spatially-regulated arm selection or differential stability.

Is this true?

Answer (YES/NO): NO